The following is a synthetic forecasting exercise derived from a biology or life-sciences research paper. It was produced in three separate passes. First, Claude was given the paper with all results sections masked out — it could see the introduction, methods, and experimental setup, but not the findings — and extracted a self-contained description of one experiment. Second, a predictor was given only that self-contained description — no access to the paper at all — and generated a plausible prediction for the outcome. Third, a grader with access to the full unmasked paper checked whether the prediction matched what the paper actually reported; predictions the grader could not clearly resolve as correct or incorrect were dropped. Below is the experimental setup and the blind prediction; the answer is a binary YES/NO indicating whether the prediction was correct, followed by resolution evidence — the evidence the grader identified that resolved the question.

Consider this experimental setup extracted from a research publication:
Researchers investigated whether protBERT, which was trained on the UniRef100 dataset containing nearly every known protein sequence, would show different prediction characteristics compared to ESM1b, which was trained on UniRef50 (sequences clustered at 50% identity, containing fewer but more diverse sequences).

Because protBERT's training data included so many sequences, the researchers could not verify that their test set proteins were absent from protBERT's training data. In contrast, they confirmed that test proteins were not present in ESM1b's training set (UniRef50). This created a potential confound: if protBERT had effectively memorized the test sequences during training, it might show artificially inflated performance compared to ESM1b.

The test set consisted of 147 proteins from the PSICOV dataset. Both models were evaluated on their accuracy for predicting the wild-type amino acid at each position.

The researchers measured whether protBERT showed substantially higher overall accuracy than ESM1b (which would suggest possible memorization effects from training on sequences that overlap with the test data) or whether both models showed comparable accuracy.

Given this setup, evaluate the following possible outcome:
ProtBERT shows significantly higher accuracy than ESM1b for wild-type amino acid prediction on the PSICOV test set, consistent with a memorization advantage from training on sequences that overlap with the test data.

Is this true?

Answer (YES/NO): NO